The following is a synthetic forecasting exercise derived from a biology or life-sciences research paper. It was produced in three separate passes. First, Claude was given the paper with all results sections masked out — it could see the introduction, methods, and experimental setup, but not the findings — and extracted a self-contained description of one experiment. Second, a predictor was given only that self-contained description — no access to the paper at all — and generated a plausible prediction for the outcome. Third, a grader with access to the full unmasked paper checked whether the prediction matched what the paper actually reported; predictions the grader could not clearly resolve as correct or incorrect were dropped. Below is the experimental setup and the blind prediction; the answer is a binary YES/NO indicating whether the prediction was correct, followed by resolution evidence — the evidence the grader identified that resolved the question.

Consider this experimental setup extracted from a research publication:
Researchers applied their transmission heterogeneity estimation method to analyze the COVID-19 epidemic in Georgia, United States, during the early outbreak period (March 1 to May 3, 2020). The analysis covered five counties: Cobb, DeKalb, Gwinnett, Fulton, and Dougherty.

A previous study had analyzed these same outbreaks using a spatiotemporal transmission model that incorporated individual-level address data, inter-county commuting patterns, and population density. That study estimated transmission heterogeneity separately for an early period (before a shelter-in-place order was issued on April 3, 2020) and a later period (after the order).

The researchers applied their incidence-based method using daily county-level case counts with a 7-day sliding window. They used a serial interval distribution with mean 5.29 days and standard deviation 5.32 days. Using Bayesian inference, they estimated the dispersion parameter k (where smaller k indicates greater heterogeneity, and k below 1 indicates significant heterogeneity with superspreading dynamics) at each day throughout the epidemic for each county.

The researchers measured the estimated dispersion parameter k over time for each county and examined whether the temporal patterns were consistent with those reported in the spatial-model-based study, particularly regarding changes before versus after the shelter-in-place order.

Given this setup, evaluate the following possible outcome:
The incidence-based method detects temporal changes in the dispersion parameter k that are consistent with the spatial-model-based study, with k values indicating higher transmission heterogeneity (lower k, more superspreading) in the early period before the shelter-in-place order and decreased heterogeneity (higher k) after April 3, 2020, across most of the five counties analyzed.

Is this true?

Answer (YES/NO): NO